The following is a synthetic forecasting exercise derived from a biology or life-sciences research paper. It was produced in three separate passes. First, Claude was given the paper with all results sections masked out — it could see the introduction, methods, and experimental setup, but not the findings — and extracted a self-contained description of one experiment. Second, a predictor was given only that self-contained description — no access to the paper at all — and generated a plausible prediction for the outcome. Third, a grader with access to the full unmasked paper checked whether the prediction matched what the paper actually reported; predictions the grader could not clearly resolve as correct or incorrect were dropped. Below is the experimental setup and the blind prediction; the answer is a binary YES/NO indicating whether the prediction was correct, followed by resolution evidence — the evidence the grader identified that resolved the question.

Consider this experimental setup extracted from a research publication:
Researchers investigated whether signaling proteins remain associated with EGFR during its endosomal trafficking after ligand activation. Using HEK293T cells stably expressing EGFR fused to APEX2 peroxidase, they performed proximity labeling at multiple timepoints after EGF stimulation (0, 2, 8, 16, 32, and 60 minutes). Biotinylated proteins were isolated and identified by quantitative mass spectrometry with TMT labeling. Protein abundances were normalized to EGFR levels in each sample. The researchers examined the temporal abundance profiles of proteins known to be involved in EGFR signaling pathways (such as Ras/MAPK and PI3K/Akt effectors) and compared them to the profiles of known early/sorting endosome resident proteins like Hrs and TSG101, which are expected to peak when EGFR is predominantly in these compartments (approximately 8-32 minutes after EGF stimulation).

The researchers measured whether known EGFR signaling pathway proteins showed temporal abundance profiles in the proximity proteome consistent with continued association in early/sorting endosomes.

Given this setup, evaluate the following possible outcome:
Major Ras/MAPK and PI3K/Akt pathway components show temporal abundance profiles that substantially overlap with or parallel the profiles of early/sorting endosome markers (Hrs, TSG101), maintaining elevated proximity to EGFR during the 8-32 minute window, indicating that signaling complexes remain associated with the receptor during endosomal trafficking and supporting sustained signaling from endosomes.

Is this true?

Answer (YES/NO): YES